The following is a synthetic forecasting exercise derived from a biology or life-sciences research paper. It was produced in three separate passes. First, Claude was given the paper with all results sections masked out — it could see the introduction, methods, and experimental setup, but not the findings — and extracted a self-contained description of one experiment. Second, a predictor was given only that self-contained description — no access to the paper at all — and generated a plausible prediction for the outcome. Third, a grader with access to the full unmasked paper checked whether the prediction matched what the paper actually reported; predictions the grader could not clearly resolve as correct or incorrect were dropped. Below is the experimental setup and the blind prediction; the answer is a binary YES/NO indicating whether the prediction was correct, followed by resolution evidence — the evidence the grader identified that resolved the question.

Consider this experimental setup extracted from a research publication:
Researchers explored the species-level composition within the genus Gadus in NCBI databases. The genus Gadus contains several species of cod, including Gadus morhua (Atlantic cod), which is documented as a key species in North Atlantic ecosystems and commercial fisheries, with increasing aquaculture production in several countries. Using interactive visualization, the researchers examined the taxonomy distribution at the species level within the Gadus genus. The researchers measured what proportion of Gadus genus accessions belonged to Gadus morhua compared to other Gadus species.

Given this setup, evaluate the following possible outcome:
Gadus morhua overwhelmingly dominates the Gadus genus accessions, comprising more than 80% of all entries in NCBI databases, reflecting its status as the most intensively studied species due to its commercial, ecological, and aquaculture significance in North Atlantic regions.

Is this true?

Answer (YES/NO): YES